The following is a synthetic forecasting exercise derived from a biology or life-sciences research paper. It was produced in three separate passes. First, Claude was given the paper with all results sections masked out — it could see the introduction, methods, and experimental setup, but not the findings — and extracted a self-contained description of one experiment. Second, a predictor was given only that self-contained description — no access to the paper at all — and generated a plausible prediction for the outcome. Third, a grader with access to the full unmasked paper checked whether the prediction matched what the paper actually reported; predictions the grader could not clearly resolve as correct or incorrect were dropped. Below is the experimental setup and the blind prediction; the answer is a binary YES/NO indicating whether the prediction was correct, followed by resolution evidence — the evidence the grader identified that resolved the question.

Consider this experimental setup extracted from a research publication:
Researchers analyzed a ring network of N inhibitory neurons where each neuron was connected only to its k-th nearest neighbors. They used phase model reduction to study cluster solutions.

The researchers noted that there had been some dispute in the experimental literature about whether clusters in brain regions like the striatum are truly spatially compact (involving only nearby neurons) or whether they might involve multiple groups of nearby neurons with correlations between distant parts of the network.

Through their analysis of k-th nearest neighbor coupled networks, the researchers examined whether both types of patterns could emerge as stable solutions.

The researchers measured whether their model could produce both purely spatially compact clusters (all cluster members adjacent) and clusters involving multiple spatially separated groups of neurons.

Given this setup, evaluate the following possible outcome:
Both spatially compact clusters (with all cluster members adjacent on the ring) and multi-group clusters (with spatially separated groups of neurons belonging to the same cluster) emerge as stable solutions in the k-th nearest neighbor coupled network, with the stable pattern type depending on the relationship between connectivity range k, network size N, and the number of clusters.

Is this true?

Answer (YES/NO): YES